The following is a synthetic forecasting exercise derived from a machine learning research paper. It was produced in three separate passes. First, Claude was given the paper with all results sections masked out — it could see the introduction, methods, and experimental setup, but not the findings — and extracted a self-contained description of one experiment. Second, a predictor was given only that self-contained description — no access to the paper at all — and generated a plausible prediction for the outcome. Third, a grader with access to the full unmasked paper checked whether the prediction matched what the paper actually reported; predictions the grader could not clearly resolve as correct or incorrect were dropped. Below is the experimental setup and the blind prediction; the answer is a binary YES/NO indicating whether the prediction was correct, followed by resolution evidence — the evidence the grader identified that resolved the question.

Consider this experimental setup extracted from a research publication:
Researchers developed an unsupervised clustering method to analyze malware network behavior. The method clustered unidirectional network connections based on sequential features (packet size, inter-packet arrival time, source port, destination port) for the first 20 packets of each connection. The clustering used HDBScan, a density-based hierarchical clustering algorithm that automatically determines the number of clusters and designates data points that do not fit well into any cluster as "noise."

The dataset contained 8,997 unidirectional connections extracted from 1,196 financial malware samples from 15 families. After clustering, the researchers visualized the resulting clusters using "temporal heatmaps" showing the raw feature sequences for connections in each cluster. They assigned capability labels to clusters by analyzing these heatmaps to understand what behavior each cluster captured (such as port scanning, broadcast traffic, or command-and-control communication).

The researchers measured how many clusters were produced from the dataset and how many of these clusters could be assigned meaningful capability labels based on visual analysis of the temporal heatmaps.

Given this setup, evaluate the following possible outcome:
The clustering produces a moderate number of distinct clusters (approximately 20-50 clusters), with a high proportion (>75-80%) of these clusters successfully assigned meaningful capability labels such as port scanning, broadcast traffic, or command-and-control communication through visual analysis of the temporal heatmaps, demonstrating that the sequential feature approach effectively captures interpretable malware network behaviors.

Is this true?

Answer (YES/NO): NO